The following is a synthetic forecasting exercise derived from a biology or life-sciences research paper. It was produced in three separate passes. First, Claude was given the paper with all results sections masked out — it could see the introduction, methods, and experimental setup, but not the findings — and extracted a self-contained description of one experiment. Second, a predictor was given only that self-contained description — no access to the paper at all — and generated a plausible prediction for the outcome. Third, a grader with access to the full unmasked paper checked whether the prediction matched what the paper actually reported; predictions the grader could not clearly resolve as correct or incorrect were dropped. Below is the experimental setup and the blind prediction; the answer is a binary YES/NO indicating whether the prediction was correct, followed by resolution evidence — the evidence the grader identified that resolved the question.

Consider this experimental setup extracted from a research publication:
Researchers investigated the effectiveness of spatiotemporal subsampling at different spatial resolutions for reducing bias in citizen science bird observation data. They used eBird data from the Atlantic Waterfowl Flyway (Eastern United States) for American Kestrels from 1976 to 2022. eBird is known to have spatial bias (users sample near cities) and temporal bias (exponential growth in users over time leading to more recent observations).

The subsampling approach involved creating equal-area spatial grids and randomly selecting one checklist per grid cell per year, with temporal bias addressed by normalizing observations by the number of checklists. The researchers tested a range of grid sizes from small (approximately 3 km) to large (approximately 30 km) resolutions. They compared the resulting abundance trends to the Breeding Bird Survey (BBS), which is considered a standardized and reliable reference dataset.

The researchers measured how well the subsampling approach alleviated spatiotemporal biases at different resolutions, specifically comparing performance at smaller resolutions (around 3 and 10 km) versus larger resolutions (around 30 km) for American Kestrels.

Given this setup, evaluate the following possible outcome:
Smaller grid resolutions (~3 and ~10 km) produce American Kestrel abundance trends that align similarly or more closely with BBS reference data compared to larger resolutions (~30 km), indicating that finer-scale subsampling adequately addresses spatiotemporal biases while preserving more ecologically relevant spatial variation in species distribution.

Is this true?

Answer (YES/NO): YES